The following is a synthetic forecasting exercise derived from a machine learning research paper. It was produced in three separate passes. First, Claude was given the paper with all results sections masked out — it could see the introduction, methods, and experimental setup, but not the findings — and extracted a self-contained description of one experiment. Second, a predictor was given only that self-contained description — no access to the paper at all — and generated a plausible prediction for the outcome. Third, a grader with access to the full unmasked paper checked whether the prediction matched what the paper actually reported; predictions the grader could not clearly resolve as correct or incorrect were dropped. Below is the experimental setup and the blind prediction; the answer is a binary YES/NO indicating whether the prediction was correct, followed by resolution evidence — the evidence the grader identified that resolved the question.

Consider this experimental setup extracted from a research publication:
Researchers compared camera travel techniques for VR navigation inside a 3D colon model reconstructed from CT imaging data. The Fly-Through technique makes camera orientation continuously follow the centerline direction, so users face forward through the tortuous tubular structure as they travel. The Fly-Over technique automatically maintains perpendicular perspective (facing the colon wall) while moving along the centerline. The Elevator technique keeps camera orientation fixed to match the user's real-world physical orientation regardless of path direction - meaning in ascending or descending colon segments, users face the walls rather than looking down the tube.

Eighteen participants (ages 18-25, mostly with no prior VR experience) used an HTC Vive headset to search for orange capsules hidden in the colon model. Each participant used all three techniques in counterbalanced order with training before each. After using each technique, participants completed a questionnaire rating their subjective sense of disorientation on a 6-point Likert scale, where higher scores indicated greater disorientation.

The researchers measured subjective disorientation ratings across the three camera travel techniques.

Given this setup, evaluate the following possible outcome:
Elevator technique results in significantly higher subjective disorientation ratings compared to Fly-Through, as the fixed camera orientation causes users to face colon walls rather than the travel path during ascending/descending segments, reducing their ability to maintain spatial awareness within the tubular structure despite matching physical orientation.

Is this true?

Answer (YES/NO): YES